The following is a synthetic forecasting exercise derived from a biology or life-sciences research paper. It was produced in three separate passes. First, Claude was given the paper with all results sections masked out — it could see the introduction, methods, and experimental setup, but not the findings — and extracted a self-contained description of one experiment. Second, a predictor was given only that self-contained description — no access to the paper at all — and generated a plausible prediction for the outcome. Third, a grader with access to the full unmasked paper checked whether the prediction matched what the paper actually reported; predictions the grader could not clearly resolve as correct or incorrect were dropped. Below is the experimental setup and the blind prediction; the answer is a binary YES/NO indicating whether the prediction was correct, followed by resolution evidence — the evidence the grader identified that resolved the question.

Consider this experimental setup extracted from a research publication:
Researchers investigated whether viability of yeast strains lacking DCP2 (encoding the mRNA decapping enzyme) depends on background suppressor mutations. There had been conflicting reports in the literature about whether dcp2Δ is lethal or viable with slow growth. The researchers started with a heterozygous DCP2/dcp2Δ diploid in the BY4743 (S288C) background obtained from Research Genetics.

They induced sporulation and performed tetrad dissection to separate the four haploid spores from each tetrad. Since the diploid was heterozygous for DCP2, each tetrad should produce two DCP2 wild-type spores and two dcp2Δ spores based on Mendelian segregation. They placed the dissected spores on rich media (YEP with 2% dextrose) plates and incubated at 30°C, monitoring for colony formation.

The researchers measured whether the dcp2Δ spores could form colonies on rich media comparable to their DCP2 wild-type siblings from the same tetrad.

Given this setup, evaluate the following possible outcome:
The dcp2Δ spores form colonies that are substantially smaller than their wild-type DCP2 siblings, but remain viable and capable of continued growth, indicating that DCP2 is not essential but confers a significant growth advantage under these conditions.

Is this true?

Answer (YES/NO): NO